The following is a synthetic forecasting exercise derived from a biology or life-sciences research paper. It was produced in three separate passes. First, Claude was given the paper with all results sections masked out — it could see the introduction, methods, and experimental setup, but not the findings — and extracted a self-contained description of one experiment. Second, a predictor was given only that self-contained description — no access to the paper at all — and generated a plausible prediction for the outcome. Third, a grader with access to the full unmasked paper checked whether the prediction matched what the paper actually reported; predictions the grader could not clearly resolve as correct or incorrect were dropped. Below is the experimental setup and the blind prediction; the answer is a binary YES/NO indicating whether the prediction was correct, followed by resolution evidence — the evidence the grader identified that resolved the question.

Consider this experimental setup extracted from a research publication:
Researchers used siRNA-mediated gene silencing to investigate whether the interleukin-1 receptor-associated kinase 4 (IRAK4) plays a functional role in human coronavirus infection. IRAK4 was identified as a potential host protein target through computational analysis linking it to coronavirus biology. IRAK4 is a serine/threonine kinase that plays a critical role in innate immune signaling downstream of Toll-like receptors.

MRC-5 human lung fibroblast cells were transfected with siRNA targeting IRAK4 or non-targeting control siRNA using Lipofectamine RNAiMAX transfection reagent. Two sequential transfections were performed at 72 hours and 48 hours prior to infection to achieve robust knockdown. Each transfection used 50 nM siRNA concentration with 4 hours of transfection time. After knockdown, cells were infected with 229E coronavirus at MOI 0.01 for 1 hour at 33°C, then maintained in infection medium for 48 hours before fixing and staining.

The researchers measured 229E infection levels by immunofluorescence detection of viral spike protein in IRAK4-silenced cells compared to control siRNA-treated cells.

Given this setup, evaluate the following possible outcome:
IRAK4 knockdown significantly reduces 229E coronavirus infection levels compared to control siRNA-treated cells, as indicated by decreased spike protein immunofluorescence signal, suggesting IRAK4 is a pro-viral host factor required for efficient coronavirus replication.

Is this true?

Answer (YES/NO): NO